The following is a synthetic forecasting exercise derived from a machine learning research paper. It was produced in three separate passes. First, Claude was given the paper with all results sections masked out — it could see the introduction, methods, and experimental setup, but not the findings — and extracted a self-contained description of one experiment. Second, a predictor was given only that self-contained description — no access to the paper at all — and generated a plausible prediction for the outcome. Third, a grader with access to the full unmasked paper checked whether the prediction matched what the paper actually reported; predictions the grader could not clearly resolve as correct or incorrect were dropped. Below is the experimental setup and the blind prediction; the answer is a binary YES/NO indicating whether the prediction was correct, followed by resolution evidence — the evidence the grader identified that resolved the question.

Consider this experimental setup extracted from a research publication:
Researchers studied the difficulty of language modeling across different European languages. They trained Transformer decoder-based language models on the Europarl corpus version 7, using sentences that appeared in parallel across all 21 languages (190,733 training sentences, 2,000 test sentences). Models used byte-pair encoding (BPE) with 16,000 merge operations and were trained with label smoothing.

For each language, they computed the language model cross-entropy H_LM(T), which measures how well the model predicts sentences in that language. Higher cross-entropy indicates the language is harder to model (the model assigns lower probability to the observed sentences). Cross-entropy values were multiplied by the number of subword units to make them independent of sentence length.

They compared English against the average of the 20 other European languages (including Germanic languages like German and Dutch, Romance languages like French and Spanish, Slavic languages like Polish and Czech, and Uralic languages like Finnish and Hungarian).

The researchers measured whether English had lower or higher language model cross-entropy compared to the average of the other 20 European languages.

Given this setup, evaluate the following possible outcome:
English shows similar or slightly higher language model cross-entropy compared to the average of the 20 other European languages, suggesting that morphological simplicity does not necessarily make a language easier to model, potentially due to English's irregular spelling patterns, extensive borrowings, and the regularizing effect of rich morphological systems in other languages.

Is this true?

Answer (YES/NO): NO